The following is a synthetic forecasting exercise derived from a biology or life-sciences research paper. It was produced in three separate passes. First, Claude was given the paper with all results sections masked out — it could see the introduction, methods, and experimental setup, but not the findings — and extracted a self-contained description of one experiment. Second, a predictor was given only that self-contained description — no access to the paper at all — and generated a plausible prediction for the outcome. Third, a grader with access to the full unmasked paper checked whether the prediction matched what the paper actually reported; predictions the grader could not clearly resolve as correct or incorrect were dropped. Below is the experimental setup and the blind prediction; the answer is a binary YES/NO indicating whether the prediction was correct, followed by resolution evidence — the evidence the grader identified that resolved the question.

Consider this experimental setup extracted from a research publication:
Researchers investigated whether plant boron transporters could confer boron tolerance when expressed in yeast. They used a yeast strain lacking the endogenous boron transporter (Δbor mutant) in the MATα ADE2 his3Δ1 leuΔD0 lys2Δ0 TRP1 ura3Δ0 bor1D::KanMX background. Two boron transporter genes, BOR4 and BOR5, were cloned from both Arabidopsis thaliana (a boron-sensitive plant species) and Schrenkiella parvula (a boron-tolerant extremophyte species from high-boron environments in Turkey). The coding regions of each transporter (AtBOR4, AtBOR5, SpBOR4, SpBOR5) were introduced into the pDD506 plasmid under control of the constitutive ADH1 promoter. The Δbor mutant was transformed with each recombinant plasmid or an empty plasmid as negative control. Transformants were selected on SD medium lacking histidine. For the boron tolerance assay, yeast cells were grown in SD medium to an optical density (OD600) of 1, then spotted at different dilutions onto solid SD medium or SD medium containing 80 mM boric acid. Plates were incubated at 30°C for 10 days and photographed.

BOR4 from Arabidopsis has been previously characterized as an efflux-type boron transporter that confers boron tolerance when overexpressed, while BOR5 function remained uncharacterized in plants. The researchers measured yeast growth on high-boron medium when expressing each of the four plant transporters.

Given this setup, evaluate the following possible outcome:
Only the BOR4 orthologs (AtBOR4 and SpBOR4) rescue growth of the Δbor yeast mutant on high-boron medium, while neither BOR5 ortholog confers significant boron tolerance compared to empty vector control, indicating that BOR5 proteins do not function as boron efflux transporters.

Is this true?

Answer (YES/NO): NO